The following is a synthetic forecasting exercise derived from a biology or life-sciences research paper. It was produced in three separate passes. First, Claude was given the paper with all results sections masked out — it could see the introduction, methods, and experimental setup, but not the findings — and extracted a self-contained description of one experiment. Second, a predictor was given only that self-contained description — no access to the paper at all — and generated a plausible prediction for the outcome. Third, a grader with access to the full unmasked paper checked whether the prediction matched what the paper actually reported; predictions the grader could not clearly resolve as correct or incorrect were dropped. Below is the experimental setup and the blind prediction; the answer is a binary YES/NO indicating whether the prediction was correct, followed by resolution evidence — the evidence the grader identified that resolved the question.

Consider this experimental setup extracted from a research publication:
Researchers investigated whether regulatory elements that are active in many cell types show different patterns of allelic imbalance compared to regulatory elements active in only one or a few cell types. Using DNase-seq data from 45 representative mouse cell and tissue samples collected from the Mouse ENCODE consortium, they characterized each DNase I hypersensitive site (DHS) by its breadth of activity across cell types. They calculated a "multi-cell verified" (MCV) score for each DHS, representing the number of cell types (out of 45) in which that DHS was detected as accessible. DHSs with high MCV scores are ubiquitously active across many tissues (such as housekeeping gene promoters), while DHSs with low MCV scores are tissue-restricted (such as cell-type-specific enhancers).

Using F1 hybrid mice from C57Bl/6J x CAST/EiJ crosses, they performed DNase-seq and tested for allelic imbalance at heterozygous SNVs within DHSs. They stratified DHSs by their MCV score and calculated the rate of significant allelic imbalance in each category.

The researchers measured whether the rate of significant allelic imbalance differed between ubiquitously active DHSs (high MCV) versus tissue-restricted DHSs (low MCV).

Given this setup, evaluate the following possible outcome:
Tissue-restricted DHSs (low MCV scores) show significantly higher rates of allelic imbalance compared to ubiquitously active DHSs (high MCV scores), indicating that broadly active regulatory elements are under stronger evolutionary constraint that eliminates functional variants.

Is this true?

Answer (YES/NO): YES